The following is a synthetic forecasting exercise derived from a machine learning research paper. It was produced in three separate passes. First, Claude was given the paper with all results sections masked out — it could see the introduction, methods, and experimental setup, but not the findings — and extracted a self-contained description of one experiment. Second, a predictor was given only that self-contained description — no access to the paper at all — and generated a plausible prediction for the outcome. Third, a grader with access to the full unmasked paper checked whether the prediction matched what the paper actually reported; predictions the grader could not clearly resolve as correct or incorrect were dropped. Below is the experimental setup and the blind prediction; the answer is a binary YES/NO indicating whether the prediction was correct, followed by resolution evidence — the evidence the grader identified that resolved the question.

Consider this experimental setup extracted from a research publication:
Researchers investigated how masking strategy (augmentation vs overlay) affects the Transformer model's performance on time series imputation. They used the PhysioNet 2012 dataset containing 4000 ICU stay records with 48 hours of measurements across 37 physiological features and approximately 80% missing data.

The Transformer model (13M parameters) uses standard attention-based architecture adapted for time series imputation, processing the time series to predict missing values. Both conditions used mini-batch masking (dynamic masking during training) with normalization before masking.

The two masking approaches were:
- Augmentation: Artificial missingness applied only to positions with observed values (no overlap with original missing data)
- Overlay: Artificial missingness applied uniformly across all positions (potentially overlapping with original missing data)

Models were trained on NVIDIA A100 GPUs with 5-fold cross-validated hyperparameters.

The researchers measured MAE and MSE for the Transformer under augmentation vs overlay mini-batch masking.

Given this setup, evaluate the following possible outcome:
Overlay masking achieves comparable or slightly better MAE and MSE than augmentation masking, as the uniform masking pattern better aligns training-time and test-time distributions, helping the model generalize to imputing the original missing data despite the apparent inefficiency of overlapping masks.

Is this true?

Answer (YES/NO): NO